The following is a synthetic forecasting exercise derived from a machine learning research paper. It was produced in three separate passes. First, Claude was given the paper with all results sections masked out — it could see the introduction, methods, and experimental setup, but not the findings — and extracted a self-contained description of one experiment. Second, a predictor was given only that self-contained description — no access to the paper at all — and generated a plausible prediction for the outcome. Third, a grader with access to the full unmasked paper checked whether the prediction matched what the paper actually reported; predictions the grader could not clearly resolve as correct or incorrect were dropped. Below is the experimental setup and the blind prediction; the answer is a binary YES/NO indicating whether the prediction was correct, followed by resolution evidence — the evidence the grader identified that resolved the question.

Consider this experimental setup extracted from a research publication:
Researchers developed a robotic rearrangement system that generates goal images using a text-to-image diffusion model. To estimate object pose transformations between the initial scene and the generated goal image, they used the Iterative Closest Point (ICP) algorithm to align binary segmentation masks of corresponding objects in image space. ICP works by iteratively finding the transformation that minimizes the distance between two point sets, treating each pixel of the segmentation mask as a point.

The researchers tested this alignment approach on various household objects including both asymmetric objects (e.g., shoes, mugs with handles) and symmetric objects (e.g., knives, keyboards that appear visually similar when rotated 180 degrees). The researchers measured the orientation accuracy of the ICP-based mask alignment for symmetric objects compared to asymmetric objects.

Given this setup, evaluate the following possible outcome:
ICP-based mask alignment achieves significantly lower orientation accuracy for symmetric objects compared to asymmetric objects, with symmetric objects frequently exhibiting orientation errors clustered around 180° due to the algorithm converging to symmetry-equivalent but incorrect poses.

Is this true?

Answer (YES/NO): YES